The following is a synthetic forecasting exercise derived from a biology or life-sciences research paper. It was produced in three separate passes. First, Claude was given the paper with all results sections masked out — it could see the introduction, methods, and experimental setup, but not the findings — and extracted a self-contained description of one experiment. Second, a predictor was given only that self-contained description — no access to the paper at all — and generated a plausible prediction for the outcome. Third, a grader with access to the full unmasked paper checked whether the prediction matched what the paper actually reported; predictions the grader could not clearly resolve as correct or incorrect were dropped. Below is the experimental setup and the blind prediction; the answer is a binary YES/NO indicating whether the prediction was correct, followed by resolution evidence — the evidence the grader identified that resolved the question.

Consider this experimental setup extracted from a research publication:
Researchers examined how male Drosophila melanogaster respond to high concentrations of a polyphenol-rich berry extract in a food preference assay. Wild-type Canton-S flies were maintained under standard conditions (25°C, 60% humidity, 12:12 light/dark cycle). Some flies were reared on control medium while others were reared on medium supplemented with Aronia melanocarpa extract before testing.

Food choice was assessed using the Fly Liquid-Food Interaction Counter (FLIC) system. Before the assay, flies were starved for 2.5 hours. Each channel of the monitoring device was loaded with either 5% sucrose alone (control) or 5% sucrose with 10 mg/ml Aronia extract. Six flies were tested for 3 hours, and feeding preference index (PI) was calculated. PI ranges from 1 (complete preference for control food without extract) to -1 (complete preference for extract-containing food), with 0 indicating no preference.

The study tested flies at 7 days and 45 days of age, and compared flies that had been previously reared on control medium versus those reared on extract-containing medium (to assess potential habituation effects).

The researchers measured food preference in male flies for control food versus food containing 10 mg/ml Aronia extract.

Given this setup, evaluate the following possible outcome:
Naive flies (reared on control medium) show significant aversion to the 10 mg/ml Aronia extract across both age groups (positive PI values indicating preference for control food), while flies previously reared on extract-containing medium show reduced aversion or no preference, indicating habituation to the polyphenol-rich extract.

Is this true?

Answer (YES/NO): NO